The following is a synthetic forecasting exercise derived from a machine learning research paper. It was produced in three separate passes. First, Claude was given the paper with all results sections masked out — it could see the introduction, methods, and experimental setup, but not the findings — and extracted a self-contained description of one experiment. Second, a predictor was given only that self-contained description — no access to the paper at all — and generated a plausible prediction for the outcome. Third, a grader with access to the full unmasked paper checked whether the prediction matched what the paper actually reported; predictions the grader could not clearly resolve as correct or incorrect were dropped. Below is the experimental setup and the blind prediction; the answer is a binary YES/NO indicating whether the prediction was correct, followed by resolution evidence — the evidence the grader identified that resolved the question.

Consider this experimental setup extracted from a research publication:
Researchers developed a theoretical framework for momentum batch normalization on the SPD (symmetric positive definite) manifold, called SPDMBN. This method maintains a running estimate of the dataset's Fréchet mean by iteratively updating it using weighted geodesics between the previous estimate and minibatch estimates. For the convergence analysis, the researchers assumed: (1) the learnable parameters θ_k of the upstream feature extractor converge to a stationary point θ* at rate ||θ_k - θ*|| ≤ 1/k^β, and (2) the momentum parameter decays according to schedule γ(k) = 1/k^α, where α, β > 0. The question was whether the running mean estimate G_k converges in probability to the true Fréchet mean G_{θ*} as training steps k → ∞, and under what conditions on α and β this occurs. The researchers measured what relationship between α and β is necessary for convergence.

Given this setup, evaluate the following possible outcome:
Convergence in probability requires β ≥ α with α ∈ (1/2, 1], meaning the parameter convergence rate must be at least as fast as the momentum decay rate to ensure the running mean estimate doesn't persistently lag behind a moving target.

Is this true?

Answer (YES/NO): NO